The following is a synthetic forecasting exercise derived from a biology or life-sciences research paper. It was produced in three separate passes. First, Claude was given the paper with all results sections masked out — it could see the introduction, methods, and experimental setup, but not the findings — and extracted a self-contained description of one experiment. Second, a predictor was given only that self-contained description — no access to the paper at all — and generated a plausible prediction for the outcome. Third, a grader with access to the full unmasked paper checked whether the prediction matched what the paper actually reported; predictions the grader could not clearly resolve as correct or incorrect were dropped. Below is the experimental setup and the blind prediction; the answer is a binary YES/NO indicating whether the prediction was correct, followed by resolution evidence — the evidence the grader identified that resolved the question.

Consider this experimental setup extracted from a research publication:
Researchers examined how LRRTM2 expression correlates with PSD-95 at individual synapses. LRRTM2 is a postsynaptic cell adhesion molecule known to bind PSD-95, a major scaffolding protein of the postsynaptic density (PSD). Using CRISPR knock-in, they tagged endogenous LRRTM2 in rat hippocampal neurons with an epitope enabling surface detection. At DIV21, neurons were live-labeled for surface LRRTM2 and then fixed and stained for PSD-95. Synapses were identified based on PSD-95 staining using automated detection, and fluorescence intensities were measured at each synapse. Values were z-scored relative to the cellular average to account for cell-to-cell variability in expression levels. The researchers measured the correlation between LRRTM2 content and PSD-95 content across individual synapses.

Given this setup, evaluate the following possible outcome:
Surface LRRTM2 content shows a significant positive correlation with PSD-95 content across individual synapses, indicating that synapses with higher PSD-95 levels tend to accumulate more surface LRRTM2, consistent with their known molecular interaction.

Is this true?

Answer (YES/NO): YES